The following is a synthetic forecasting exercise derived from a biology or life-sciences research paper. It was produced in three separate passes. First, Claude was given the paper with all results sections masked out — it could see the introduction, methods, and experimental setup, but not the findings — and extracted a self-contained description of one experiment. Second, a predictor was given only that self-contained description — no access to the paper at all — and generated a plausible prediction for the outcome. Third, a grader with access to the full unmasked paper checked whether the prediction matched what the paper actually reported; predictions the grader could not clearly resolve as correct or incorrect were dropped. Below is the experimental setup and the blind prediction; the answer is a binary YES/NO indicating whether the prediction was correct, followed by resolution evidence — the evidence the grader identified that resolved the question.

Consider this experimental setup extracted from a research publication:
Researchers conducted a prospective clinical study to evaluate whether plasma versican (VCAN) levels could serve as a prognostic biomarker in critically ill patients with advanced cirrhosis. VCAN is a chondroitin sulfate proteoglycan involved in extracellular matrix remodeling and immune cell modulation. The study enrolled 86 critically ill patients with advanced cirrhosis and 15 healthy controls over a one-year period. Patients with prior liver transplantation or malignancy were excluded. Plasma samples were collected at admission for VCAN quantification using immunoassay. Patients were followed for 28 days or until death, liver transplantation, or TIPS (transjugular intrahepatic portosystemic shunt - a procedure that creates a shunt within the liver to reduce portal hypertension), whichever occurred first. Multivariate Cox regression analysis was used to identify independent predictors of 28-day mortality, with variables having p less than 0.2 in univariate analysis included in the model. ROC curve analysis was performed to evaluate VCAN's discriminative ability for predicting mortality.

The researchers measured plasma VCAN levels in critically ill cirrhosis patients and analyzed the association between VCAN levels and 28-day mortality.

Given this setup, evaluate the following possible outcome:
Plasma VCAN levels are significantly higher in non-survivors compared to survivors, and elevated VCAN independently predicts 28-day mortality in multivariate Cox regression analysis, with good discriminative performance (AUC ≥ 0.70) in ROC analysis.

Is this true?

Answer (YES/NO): YES